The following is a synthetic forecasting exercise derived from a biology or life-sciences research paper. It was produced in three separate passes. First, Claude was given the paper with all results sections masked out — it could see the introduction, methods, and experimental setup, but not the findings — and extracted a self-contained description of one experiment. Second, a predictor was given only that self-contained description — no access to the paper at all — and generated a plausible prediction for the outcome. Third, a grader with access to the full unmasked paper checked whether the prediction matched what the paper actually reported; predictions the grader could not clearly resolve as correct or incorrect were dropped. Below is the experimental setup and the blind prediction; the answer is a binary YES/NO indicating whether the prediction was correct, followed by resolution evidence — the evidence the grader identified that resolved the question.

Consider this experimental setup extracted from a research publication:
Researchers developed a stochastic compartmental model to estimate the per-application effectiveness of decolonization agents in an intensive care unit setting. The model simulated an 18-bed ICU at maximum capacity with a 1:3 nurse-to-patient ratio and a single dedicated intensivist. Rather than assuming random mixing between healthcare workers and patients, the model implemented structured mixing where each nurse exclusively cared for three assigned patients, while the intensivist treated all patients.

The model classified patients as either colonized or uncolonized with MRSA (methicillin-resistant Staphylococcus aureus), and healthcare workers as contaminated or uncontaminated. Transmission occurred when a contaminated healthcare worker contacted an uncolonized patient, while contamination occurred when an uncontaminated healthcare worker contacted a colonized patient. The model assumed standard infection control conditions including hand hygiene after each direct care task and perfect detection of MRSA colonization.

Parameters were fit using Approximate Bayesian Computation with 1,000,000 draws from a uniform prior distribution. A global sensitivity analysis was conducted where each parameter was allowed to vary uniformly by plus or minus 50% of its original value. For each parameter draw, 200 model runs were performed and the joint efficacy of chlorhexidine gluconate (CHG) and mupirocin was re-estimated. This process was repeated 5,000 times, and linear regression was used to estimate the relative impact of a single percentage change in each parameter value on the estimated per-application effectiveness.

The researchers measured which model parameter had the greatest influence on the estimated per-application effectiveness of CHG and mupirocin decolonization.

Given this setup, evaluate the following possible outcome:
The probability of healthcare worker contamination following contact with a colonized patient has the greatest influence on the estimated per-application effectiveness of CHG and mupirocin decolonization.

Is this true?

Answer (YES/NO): NO